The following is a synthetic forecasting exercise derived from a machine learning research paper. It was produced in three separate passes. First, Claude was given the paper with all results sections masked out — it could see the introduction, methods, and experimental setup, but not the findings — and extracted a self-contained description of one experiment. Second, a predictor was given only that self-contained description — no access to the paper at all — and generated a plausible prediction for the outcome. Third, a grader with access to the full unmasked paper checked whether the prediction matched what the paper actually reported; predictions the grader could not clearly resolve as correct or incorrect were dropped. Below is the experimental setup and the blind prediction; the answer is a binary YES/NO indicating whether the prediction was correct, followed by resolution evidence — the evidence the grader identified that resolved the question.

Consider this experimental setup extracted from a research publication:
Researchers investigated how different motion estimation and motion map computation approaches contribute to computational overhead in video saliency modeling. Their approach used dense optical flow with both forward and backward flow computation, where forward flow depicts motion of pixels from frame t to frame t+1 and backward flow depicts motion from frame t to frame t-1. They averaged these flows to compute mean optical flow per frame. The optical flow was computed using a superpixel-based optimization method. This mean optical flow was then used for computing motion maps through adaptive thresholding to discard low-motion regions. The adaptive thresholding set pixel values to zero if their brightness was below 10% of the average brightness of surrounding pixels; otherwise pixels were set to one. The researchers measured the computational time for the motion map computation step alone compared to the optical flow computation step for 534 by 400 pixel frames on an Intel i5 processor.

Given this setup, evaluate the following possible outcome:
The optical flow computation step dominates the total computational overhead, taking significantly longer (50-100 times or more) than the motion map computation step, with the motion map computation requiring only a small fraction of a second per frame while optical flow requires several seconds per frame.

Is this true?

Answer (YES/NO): YES